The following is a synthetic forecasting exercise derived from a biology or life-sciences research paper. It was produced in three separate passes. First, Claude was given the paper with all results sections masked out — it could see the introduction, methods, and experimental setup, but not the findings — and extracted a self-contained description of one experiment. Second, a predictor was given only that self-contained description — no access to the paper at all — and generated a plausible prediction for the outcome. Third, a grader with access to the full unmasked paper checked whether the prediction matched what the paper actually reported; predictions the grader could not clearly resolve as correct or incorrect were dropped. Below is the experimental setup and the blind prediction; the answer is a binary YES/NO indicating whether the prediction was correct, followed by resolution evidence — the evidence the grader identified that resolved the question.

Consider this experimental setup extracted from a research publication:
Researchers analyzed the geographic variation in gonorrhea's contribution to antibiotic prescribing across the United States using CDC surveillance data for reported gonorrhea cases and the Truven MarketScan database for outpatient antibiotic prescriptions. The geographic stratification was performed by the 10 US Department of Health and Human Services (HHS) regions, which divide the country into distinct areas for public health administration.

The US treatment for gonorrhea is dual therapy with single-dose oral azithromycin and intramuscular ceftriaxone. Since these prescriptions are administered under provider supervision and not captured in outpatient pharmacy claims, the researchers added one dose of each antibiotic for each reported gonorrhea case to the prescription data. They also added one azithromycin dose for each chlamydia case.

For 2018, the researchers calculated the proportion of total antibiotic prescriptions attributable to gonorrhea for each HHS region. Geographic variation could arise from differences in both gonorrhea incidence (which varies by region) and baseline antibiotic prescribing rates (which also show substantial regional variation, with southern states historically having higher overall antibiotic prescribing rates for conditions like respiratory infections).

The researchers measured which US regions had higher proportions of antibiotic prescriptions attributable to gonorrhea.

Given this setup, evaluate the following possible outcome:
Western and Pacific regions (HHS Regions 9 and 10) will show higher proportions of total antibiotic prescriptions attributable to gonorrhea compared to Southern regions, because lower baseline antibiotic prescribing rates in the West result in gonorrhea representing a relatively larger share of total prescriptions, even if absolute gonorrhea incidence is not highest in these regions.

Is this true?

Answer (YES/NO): YES